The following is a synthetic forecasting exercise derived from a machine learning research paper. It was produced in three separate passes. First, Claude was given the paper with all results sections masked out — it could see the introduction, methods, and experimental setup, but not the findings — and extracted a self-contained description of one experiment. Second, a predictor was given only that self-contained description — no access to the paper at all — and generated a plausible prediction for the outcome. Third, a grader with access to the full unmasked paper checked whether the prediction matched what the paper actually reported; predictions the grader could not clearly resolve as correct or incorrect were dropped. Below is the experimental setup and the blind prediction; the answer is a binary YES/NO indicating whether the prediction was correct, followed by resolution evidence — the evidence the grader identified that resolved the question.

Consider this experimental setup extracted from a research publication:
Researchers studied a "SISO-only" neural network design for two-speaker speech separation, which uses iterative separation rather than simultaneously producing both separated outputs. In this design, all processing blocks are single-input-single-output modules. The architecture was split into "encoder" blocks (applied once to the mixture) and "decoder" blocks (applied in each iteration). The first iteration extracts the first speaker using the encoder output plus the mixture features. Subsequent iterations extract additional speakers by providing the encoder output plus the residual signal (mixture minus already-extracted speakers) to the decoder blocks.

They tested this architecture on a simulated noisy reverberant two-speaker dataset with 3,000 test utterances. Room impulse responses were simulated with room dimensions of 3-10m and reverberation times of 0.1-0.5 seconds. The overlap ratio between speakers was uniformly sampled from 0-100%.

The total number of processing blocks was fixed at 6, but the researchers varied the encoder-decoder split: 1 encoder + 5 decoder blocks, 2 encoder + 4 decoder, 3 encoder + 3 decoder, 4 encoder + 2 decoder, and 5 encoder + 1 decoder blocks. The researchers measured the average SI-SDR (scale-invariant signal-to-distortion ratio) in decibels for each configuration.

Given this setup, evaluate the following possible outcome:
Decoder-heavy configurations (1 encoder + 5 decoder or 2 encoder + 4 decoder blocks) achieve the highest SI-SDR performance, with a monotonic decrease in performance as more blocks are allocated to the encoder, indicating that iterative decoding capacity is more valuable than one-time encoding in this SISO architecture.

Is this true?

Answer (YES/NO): YES